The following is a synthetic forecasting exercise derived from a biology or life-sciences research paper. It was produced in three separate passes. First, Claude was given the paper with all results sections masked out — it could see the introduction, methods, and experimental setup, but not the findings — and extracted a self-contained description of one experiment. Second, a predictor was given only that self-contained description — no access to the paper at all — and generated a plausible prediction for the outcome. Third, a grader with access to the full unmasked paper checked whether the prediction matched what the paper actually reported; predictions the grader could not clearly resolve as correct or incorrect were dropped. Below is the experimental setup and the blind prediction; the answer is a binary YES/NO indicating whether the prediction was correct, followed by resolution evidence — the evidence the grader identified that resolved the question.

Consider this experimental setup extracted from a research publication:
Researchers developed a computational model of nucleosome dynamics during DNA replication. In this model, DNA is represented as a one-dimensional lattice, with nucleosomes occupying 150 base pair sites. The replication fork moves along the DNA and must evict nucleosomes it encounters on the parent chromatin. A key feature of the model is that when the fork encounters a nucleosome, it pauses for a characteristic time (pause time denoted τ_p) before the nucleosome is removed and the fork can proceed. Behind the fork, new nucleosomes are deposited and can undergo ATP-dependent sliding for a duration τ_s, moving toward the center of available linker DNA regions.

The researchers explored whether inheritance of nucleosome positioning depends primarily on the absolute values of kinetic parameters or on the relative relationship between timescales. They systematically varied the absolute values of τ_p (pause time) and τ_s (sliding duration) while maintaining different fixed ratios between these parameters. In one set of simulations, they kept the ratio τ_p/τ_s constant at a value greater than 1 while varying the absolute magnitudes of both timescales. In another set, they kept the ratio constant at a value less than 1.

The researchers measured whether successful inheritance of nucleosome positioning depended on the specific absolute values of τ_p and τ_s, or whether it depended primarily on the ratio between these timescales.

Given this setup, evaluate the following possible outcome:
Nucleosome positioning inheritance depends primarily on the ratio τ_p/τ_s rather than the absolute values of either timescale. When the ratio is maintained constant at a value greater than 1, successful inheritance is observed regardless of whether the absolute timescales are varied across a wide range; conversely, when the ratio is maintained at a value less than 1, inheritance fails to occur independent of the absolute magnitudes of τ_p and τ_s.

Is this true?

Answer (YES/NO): YES